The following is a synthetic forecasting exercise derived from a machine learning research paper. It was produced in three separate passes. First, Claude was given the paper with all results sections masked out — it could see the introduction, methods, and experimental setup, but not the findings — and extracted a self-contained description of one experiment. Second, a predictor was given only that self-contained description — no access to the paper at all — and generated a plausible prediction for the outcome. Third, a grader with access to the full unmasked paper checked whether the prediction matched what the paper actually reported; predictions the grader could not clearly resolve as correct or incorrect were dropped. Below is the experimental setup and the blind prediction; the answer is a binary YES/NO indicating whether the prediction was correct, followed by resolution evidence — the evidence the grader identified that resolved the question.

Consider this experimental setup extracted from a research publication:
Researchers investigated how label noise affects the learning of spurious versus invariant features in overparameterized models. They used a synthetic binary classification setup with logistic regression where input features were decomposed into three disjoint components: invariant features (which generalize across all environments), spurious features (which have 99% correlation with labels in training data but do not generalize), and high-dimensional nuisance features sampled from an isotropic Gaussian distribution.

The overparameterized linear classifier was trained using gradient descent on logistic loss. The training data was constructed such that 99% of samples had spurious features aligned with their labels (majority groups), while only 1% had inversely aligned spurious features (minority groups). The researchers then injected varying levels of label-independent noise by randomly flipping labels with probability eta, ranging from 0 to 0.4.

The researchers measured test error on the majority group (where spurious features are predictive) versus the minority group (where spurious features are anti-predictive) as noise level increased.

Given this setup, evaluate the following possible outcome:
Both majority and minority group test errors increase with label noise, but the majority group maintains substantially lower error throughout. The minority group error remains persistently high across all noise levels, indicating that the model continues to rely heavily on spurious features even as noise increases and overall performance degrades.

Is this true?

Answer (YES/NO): NO